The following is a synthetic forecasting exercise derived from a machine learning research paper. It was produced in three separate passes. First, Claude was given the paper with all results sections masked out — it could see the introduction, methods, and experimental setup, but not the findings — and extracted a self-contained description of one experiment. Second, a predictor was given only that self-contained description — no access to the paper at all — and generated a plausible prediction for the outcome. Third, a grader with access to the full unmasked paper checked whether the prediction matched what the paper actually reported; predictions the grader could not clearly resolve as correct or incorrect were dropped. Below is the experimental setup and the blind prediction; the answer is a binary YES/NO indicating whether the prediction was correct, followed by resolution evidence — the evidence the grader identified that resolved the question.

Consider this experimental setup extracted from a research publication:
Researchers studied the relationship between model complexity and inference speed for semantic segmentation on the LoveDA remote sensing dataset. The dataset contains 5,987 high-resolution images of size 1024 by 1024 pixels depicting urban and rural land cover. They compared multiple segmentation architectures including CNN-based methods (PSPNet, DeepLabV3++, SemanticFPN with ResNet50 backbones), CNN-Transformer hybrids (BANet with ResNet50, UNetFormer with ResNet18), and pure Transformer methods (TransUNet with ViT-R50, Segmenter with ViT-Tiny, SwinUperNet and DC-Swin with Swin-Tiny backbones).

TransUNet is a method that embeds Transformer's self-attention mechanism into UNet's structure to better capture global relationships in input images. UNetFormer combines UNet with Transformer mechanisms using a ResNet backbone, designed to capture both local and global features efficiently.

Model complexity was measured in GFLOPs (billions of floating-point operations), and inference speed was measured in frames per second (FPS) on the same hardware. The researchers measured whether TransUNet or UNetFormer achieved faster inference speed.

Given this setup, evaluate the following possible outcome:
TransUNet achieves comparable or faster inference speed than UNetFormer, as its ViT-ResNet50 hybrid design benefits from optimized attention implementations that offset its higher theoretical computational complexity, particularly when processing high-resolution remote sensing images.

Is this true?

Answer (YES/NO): NO